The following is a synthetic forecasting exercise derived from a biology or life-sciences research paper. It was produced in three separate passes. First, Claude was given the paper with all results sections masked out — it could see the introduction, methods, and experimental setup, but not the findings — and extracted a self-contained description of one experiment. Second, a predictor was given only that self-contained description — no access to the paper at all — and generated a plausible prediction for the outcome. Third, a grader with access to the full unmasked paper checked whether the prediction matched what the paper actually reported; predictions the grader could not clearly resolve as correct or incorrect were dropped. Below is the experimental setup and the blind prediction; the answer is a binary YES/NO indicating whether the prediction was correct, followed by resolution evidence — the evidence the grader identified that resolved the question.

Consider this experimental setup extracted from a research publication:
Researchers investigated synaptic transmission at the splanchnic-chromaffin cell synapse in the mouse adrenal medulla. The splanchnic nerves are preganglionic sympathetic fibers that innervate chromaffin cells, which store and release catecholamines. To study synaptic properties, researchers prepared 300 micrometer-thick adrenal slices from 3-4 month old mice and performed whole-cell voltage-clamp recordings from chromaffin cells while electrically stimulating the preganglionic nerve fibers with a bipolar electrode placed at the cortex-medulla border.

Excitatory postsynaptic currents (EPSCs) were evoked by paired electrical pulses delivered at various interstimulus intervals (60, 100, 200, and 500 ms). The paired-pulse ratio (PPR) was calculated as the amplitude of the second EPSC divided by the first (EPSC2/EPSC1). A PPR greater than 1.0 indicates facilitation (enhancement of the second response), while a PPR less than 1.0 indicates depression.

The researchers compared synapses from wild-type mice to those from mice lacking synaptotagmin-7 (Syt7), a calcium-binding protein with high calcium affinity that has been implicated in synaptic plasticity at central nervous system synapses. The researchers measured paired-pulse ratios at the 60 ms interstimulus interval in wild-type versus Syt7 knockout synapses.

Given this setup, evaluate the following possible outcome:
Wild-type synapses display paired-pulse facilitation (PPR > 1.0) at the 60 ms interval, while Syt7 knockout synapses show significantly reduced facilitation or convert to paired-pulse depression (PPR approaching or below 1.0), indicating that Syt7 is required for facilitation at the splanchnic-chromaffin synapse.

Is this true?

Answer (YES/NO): YES